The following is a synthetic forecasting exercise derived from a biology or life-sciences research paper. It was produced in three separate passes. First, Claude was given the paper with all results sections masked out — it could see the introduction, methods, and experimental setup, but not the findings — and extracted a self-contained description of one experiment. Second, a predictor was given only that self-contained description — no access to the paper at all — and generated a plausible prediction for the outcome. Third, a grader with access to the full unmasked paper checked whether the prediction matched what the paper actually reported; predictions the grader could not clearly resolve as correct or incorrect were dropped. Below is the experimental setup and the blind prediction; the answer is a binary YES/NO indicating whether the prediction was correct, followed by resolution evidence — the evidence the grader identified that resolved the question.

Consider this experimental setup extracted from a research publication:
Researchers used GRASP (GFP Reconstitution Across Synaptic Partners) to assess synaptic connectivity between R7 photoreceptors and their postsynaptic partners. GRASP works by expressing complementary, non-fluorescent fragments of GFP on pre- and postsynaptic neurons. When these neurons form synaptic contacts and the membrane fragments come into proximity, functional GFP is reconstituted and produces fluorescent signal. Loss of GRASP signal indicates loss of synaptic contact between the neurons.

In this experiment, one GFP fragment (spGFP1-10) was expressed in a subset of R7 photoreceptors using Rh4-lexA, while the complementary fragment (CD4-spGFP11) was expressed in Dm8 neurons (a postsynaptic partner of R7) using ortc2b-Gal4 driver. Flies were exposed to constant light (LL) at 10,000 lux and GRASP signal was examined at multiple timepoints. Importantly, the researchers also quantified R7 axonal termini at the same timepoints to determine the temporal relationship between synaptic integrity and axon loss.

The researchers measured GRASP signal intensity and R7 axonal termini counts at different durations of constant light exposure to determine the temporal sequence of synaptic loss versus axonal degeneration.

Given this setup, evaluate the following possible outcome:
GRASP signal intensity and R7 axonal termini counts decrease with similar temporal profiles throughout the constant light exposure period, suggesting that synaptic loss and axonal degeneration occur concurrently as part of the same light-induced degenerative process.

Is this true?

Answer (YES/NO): NO